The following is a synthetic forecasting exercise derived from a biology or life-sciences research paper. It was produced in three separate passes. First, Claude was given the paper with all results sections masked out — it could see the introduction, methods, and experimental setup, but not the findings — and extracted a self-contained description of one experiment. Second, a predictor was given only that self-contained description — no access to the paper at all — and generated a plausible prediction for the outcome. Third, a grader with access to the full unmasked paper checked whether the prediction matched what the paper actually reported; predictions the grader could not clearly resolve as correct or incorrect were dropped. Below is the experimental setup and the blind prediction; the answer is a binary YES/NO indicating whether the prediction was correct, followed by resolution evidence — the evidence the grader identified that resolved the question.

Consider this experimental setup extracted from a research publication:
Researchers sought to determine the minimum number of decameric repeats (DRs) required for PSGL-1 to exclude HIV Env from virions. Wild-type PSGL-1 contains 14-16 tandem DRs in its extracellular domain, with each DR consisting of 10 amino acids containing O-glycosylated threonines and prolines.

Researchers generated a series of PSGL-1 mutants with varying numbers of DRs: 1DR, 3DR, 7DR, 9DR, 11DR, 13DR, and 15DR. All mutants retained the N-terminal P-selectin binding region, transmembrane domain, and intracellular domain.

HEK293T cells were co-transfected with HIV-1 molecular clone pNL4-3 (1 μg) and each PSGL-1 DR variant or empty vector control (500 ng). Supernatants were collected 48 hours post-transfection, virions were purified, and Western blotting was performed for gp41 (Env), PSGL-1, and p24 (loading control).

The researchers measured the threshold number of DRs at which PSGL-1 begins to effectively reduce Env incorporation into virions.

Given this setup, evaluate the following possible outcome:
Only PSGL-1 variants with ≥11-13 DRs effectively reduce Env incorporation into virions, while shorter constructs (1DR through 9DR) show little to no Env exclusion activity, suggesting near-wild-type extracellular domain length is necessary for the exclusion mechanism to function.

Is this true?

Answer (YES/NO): NO